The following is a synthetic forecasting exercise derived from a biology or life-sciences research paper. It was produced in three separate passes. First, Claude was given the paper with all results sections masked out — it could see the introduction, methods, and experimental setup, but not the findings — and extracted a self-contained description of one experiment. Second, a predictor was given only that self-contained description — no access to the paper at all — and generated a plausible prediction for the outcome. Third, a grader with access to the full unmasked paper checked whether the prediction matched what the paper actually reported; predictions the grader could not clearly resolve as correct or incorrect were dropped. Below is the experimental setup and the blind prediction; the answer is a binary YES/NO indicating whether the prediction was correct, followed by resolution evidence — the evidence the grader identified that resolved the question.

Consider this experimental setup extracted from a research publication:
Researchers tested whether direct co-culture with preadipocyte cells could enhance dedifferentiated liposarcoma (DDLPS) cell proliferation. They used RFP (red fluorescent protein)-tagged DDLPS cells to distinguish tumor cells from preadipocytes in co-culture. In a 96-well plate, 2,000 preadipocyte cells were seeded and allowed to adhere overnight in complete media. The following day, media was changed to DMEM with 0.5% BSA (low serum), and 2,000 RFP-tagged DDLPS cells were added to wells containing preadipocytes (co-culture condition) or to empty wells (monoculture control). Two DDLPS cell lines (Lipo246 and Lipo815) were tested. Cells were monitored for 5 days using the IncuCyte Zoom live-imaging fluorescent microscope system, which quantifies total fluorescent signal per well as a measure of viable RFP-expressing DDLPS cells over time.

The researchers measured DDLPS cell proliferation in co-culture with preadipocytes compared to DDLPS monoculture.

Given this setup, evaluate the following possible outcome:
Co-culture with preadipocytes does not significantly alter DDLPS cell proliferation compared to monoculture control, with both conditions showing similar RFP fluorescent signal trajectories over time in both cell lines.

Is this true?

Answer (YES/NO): NO